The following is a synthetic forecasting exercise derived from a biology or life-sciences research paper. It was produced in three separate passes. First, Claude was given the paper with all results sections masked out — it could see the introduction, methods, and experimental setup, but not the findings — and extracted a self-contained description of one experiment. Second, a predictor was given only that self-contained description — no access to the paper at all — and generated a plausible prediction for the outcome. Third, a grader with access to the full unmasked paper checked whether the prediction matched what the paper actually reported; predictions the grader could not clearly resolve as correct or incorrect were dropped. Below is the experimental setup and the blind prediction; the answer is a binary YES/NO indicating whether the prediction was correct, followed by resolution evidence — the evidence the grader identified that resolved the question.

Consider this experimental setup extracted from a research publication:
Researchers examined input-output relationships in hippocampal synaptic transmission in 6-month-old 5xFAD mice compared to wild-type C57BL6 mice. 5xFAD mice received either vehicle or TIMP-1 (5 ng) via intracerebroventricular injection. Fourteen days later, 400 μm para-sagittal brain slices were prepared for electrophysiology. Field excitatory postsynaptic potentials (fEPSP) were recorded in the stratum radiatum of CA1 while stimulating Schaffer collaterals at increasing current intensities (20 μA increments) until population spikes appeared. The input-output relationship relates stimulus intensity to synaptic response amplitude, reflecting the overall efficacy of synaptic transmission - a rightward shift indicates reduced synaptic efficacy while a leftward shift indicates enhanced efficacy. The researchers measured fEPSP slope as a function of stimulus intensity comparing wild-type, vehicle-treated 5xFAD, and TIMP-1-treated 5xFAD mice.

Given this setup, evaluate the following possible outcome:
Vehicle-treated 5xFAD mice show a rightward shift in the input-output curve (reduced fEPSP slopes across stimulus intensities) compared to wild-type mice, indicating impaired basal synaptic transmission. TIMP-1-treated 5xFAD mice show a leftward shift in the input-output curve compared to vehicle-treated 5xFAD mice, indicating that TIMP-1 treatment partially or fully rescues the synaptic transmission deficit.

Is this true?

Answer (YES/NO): YES